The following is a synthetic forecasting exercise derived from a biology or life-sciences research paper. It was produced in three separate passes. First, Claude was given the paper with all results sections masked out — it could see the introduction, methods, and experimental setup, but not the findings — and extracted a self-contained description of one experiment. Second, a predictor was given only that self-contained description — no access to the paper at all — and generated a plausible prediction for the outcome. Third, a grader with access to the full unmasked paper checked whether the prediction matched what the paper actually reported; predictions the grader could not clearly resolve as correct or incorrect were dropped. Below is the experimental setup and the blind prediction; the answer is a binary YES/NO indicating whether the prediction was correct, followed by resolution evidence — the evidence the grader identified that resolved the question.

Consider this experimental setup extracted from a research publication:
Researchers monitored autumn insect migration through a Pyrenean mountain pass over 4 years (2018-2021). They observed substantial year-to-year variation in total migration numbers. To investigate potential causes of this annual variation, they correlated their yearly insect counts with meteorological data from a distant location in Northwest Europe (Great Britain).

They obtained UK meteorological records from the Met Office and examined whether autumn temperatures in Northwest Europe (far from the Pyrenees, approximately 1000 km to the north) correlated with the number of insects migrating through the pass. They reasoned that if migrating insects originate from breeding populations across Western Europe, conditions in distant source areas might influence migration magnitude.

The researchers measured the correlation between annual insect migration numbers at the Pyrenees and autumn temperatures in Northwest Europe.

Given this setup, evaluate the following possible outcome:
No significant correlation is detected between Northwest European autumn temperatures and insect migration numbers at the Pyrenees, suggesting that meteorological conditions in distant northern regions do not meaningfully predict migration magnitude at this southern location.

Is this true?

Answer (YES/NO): NO